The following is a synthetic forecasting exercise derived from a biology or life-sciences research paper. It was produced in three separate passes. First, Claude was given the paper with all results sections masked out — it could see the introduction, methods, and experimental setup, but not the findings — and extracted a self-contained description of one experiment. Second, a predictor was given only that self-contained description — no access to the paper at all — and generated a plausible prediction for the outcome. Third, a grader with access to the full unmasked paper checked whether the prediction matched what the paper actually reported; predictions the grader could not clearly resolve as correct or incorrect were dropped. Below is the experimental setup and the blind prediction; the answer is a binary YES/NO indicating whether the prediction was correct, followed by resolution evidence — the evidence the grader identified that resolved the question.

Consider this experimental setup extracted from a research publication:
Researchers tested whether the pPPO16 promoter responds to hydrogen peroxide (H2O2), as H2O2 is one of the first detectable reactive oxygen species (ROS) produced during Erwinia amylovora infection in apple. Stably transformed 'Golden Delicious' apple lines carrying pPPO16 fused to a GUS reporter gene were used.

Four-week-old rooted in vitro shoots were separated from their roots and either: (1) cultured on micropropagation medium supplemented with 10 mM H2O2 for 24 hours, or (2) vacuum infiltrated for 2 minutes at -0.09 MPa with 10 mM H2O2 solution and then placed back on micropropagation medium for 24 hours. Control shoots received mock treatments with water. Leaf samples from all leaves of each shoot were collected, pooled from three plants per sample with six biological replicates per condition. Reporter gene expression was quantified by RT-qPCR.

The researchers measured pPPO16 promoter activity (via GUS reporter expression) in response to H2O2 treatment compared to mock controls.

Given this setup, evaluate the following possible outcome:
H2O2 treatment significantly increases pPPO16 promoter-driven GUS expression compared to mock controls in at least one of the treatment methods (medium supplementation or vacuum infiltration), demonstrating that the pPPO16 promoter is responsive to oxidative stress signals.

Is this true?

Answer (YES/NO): NO